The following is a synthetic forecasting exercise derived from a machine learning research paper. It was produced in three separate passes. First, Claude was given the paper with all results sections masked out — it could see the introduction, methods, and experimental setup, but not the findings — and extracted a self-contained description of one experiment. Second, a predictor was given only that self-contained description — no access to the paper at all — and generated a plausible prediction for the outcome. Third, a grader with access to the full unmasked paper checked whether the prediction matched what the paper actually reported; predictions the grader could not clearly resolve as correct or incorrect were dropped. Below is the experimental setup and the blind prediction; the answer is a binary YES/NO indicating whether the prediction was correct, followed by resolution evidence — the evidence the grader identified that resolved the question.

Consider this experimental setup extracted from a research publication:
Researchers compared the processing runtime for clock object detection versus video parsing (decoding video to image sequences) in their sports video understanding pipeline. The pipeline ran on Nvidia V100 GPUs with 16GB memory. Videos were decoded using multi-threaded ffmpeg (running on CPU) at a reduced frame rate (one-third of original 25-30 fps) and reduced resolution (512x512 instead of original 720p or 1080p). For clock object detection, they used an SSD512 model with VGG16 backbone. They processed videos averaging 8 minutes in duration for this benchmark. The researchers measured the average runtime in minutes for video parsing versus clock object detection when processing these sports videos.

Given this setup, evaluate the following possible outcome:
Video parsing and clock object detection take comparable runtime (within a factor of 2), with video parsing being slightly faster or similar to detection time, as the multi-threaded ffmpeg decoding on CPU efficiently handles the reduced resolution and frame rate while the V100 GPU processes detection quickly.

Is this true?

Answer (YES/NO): NO